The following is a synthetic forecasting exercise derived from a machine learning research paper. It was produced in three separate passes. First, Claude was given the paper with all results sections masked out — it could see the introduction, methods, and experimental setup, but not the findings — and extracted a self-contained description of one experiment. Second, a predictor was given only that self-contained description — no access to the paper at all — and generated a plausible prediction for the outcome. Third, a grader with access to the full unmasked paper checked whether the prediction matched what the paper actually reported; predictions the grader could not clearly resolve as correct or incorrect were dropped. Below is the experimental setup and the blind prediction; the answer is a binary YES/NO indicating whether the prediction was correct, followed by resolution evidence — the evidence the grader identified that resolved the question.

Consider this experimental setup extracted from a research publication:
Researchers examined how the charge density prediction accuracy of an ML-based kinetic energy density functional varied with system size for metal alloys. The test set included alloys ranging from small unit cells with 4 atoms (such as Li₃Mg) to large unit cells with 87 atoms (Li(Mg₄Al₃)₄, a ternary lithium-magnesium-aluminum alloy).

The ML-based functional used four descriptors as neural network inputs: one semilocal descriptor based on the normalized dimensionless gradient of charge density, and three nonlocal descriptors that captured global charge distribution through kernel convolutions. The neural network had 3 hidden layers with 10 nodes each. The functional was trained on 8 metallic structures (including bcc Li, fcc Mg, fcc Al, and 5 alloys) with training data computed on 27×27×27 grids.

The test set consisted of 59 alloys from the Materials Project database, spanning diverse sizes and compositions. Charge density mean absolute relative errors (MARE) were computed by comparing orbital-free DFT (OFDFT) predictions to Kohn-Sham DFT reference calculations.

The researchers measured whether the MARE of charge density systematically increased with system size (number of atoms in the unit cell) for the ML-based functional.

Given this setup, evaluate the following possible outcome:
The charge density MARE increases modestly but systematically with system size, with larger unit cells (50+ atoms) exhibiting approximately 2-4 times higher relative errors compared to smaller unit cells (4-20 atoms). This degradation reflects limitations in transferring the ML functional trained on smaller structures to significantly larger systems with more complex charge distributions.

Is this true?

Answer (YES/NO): NO